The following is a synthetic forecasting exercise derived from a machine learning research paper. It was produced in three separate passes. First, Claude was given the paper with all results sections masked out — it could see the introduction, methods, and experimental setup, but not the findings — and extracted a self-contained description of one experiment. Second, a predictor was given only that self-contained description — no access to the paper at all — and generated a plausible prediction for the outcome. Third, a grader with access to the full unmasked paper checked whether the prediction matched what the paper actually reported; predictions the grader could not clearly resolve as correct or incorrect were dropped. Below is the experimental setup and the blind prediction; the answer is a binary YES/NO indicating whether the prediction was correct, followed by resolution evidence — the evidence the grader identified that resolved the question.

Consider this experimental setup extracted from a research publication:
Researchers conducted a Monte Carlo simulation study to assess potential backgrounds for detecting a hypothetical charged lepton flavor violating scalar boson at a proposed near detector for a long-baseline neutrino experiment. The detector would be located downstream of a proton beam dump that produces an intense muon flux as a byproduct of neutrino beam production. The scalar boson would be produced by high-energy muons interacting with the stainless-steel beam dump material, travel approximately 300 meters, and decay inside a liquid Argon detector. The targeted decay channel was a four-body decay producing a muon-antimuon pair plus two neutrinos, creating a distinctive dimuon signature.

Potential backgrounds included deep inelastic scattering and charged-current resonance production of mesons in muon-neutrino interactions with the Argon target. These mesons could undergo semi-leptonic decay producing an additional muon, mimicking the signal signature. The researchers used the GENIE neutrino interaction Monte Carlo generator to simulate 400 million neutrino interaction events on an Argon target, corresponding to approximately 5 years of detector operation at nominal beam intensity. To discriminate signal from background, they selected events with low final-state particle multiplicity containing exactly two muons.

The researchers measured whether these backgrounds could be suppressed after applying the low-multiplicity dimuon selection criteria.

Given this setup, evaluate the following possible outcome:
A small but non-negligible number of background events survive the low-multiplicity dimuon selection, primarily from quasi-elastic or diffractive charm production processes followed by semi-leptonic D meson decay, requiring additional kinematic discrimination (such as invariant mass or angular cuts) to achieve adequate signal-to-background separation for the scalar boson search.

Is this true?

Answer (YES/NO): NO